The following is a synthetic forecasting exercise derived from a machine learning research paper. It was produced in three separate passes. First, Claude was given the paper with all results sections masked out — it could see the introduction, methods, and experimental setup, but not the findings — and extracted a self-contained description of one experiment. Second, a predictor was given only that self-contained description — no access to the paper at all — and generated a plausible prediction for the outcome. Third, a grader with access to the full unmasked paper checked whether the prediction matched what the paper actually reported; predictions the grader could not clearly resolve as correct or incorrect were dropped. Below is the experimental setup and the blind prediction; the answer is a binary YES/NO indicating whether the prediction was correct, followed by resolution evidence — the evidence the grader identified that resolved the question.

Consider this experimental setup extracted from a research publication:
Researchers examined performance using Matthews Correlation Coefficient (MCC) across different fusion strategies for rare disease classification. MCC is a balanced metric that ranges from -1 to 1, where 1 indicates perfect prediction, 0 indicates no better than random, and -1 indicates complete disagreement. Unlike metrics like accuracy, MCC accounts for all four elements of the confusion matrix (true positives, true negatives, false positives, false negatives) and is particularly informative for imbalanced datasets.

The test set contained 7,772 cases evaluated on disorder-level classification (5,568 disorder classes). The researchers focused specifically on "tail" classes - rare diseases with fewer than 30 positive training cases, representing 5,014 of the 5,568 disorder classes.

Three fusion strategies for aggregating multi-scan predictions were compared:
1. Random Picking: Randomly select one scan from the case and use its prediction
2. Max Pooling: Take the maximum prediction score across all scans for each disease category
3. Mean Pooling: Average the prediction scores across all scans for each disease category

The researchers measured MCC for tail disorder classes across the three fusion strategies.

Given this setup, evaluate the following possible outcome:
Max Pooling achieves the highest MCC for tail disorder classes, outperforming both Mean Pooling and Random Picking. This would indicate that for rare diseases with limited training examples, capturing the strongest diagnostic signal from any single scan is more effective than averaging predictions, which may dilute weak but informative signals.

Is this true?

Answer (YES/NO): NO